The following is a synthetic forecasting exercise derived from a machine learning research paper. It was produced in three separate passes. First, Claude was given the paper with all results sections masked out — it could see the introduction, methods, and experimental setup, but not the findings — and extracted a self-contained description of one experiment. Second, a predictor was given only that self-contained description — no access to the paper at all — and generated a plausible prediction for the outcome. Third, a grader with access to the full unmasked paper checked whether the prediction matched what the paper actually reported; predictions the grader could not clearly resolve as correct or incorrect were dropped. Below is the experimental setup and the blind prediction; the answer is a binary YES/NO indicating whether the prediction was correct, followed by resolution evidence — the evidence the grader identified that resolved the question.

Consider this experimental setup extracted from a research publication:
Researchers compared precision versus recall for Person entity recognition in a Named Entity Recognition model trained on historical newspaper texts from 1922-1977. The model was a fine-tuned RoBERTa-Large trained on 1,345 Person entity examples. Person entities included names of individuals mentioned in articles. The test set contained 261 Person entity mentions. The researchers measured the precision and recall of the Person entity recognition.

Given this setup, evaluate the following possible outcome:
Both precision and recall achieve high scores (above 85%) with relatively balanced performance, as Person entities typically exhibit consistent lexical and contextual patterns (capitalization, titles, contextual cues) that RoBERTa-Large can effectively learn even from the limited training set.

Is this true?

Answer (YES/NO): YES